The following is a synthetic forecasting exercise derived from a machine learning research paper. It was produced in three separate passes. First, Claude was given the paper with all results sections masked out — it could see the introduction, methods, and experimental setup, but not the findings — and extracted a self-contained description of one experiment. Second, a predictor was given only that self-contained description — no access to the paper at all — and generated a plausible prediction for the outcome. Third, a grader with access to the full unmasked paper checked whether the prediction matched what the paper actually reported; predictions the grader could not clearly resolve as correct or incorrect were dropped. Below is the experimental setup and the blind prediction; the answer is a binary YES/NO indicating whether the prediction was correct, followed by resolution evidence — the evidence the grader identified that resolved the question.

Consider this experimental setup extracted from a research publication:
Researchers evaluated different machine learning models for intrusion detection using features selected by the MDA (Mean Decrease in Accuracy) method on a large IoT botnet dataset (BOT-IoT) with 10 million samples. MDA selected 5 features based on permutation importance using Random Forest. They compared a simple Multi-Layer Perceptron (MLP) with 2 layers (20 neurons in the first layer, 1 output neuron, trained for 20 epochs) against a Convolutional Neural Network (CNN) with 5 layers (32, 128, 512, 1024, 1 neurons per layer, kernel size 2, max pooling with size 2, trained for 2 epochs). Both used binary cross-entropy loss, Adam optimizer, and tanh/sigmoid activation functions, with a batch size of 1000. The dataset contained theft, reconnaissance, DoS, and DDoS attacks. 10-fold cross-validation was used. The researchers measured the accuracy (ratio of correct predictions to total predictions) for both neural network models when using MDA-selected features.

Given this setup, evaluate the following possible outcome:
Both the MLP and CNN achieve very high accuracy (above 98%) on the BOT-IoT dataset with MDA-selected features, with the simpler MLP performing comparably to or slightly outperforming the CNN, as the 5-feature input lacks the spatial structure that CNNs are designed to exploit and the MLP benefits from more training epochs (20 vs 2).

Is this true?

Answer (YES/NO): NO